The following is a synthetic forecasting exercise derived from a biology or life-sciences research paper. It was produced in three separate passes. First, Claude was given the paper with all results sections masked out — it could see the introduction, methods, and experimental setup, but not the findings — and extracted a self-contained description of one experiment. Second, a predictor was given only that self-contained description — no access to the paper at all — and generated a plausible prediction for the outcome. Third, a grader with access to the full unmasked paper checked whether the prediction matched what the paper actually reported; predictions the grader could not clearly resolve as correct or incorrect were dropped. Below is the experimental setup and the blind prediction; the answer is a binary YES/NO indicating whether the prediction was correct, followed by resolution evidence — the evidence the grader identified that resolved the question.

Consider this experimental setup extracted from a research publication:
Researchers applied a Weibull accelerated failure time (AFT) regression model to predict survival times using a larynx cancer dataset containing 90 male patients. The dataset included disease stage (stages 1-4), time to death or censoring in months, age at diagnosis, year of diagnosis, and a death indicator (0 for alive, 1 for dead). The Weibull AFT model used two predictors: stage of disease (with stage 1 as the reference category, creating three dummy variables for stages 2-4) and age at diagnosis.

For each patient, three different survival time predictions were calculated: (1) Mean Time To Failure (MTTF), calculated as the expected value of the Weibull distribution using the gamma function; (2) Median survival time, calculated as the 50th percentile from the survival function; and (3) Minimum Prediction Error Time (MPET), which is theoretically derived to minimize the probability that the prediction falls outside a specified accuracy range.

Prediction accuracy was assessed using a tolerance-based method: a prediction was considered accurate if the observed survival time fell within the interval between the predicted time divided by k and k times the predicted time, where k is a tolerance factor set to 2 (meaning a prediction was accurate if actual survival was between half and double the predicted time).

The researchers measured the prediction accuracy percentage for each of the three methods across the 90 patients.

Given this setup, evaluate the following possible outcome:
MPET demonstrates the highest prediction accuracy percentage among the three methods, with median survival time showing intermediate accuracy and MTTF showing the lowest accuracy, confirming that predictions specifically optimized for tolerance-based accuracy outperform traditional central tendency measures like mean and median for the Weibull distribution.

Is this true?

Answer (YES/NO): NO